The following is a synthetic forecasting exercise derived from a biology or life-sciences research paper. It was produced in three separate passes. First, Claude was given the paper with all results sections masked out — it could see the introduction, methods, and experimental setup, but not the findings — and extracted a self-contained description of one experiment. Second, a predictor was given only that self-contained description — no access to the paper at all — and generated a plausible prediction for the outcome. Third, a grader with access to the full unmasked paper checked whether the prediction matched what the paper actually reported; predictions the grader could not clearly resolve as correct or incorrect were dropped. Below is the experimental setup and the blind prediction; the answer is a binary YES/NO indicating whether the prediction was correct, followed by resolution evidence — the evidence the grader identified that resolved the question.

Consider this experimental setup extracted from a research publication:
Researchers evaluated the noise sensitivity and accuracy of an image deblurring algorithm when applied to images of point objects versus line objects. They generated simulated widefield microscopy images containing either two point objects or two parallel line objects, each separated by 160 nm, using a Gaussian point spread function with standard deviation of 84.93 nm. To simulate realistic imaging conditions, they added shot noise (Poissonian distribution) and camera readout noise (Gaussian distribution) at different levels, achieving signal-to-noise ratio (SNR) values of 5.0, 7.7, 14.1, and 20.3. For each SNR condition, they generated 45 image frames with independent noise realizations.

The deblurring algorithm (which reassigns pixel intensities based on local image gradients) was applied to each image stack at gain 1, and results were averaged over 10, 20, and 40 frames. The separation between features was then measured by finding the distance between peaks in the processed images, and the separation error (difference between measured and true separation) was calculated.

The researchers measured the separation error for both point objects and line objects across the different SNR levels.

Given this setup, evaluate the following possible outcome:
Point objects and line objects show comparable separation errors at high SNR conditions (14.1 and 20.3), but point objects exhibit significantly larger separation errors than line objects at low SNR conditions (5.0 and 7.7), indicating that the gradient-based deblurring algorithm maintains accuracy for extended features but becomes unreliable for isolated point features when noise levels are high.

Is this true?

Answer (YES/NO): NO